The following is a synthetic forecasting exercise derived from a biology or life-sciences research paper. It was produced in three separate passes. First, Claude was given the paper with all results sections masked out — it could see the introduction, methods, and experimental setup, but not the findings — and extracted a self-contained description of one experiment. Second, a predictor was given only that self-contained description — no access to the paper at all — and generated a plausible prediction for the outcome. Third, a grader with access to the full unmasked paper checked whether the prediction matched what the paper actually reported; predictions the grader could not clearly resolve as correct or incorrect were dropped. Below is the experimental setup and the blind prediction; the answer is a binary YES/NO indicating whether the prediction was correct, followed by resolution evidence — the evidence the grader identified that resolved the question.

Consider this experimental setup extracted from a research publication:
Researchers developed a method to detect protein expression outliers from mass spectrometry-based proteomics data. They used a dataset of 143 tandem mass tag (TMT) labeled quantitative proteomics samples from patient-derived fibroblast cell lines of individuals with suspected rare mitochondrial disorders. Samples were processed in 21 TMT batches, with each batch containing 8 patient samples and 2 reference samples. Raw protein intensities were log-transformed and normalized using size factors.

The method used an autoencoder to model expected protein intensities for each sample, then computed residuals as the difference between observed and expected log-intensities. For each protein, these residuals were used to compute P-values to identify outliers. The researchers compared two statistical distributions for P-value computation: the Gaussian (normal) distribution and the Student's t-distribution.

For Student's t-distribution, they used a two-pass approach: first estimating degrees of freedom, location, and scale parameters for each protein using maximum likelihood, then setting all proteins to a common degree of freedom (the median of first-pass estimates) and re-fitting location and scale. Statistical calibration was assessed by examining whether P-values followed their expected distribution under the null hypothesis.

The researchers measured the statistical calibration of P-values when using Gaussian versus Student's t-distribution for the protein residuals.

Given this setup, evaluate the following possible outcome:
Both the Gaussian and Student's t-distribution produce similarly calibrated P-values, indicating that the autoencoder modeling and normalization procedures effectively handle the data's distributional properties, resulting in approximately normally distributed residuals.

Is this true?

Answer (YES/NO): NO